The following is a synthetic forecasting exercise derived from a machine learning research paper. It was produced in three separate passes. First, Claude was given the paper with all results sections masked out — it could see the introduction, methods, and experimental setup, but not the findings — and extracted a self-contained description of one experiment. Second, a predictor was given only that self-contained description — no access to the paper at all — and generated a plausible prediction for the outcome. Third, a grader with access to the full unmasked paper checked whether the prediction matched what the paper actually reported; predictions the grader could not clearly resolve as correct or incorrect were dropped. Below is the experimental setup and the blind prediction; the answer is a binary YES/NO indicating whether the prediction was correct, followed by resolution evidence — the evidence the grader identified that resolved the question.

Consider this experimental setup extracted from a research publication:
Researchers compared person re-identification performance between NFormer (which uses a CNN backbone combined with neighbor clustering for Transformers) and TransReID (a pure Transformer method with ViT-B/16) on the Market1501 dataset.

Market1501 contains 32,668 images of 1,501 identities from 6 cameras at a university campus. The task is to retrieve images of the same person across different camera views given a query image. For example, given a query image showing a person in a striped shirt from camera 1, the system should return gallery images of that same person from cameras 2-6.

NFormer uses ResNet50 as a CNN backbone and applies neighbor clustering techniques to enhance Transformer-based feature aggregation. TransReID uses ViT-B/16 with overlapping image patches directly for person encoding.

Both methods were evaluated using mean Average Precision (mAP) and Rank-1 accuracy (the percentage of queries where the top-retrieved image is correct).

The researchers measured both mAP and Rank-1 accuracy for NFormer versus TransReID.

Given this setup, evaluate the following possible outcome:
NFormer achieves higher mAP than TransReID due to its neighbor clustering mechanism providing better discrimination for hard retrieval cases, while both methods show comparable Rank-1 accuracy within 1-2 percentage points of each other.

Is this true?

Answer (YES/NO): YES